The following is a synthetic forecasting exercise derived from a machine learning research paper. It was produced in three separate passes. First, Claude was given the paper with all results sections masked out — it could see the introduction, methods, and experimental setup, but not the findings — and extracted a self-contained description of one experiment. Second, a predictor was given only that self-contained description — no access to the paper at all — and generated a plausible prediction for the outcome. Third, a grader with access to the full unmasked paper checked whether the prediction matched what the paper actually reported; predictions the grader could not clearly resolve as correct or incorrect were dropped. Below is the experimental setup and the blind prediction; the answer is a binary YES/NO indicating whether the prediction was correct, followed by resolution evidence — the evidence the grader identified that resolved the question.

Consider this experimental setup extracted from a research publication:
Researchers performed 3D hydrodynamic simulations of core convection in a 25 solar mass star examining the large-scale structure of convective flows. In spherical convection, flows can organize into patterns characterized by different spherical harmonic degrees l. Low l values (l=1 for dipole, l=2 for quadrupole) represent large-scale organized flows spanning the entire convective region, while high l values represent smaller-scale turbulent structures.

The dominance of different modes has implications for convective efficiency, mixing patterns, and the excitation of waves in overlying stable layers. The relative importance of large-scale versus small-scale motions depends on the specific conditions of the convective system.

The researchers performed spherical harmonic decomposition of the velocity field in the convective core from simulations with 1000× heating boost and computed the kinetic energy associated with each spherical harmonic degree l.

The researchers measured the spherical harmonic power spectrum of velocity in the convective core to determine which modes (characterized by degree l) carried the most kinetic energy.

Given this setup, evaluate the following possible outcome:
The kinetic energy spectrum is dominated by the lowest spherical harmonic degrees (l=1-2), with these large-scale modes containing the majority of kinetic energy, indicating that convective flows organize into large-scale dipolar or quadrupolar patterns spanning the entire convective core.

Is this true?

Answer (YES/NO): YES